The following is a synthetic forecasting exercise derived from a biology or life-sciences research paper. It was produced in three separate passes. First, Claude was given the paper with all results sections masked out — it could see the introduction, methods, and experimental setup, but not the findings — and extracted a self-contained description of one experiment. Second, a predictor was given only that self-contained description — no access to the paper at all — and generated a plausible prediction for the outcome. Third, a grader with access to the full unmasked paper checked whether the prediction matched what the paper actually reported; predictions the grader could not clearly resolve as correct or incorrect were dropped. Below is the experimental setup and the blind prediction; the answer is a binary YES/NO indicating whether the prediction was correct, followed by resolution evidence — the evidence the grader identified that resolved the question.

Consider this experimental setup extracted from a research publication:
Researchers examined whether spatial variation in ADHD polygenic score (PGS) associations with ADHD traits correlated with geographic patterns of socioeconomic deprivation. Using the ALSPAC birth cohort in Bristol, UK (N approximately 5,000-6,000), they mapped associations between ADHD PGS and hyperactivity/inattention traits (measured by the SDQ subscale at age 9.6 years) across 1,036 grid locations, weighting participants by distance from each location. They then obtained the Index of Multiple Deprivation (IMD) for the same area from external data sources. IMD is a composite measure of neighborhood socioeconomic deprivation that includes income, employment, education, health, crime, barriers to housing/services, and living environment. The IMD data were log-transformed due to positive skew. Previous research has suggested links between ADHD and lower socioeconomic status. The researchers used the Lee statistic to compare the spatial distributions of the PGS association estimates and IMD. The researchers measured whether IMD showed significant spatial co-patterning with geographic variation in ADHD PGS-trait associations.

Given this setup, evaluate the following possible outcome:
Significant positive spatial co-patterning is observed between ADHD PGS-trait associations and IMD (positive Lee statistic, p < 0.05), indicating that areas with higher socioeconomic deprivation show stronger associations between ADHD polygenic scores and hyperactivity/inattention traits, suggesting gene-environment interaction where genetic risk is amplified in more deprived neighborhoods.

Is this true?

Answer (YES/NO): NO